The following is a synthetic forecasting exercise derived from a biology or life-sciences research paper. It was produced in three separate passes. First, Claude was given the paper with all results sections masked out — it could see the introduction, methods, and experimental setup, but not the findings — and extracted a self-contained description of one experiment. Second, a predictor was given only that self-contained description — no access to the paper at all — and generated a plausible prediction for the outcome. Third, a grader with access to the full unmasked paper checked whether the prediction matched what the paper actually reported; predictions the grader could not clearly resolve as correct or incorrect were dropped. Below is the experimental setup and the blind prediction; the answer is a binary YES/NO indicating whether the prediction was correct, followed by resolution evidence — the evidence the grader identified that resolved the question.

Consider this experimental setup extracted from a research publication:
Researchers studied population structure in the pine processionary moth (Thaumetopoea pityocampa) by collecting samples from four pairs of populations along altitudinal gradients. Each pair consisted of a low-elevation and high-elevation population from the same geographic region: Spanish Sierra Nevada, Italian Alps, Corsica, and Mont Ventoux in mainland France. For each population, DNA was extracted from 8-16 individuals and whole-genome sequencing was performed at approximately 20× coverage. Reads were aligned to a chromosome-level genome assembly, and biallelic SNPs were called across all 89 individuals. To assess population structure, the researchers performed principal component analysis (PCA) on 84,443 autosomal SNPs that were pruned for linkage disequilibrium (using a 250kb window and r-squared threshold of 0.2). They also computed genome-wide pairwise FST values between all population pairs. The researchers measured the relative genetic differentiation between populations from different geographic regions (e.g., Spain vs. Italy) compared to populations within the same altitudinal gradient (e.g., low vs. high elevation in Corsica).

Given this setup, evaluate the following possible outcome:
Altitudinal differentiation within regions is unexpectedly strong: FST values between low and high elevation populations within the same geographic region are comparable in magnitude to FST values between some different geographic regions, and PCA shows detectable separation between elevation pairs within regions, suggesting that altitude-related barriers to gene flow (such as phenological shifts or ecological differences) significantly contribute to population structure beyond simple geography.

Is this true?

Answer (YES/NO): NO